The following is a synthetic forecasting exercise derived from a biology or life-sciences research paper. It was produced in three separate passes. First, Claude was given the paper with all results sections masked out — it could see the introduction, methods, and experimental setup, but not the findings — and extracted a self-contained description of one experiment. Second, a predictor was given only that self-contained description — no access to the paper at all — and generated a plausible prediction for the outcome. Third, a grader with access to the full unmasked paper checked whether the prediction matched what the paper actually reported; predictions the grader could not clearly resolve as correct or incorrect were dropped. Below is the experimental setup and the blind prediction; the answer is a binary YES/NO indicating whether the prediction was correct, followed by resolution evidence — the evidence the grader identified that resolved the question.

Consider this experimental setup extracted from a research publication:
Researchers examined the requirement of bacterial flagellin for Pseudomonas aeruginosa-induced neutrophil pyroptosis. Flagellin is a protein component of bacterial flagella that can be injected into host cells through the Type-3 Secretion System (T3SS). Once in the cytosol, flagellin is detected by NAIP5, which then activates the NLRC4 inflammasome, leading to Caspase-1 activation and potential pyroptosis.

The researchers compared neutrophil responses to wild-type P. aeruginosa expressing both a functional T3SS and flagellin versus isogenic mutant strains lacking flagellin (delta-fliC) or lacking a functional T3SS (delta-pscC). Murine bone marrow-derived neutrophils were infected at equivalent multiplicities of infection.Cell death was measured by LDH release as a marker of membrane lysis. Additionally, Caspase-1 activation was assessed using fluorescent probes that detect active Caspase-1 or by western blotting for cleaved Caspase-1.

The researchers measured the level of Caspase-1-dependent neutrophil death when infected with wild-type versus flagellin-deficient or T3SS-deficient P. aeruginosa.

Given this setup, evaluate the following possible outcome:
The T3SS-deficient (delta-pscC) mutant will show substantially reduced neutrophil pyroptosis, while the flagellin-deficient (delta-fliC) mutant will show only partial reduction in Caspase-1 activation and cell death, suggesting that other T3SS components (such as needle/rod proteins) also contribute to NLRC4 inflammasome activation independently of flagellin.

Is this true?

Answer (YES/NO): NO